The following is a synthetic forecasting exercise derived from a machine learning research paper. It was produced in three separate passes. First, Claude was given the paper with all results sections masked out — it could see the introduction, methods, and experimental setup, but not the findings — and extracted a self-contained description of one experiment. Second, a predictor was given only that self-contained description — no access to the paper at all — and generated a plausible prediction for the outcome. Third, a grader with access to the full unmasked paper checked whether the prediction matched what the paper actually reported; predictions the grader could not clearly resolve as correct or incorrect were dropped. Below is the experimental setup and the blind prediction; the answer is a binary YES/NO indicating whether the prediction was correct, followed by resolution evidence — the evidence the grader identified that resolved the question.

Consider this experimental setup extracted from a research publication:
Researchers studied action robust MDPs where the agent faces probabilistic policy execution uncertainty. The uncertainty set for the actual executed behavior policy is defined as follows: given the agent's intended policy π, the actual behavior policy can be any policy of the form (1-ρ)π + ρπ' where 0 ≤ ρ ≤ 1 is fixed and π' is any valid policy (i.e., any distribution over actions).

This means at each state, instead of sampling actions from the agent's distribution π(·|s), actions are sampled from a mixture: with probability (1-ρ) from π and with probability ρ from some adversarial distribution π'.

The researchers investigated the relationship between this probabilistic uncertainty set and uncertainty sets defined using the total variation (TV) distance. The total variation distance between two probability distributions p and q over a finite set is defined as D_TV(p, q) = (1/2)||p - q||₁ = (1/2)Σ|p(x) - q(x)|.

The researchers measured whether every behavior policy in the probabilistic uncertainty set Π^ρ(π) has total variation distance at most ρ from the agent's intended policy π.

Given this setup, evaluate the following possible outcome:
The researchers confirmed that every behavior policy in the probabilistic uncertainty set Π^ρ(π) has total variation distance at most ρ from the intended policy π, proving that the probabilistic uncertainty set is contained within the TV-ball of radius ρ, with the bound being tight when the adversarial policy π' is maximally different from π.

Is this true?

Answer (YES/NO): NO